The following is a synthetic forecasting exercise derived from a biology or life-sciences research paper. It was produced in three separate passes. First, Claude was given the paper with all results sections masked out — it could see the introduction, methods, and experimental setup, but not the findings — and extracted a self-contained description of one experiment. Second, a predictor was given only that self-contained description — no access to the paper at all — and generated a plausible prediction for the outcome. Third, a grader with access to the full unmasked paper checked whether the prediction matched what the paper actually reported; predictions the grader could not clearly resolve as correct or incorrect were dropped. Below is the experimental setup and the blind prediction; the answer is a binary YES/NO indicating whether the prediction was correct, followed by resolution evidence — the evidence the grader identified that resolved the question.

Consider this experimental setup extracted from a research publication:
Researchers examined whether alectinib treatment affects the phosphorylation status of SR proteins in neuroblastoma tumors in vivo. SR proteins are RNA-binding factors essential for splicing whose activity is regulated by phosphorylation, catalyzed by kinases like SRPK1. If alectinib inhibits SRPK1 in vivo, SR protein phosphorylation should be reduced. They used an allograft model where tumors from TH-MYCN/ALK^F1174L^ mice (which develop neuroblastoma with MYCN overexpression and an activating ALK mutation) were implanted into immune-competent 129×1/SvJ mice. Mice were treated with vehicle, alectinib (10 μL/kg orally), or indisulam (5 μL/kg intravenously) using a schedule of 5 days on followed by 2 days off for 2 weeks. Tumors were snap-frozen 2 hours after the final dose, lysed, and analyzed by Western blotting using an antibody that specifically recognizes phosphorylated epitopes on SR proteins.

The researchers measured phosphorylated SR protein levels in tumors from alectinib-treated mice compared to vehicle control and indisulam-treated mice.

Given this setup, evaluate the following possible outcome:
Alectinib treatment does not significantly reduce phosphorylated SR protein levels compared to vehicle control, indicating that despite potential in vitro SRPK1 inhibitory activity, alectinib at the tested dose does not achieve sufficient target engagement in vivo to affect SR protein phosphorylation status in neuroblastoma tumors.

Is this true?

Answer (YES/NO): NO